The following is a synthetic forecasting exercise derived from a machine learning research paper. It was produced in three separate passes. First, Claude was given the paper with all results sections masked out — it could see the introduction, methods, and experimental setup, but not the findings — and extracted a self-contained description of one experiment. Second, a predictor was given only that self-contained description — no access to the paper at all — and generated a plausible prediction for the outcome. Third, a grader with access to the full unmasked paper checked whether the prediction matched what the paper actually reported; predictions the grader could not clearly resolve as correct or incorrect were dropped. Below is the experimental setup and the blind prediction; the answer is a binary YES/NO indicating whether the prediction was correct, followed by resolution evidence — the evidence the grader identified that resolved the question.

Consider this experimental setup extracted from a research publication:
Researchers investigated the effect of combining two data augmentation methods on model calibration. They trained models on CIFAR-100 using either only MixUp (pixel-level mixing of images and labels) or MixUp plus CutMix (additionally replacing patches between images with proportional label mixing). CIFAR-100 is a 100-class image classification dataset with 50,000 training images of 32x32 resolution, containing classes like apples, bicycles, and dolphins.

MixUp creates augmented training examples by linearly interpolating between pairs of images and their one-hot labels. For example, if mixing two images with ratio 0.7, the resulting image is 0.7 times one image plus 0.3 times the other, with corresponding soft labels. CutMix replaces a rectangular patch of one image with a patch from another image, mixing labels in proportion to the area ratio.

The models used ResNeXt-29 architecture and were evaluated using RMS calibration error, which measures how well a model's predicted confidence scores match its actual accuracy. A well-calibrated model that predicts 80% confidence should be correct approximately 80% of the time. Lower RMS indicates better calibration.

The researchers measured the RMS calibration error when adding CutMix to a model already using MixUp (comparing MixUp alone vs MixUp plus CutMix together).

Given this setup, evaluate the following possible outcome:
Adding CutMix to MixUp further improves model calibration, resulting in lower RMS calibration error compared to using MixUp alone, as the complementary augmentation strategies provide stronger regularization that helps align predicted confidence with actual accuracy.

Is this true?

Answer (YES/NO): NO